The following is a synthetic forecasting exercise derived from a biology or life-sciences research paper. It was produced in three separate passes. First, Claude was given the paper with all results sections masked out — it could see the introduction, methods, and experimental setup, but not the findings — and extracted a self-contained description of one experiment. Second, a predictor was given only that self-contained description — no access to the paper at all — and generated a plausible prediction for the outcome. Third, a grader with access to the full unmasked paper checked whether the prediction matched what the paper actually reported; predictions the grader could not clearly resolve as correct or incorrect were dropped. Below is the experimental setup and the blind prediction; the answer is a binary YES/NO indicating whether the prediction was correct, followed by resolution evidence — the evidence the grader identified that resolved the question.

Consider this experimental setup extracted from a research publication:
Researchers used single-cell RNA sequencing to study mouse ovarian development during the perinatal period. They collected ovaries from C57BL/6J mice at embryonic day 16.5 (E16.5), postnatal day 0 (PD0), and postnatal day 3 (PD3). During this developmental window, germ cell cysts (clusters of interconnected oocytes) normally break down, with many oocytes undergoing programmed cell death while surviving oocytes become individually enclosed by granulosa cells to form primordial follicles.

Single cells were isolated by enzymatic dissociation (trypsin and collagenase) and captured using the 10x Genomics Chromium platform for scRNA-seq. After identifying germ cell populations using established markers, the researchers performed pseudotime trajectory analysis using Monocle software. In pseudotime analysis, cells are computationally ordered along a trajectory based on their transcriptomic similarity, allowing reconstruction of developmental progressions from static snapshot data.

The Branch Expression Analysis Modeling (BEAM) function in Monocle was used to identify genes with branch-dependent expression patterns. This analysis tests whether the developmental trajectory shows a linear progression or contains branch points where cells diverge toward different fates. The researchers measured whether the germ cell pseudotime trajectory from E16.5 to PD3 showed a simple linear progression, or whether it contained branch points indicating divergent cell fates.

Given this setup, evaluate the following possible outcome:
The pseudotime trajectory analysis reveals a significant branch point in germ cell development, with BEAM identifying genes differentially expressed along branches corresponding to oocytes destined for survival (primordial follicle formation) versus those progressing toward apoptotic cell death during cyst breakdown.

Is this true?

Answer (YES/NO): NO